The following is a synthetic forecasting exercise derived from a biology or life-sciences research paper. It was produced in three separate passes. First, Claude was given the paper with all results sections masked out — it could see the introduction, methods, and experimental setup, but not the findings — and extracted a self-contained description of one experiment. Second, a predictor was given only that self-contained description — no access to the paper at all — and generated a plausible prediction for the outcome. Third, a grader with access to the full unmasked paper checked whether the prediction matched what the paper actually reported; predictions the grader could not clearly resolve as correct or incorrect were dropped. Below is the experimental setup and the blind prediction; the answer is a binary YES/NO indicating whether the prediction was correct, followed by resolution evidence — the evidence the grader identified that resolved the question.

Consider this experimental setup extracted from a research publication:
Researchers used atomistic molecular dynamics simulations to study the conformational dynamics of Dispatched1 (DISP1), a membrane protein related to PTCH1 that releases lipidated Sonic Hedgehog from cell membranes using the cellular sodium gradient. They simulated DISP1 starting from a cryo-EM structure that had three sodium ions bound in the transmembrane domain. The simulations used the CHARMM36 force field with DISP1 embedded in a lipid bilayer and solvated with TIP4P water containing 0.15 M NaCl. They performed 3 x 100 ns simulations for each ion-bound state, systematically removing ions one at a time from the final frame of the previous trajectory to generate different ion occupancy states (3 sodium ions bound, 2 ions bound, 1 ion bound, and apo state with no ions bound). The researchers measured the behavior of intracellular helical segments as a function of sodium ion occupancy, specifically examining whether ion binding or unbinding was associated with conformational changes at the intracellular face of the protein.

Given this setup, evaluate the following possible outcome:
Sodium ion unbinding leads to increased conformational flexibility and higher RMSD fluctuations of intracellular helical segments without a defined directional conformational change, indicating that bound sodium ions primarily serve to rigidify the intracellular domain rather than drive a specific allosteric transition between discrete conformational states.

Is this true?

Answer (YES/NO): NO